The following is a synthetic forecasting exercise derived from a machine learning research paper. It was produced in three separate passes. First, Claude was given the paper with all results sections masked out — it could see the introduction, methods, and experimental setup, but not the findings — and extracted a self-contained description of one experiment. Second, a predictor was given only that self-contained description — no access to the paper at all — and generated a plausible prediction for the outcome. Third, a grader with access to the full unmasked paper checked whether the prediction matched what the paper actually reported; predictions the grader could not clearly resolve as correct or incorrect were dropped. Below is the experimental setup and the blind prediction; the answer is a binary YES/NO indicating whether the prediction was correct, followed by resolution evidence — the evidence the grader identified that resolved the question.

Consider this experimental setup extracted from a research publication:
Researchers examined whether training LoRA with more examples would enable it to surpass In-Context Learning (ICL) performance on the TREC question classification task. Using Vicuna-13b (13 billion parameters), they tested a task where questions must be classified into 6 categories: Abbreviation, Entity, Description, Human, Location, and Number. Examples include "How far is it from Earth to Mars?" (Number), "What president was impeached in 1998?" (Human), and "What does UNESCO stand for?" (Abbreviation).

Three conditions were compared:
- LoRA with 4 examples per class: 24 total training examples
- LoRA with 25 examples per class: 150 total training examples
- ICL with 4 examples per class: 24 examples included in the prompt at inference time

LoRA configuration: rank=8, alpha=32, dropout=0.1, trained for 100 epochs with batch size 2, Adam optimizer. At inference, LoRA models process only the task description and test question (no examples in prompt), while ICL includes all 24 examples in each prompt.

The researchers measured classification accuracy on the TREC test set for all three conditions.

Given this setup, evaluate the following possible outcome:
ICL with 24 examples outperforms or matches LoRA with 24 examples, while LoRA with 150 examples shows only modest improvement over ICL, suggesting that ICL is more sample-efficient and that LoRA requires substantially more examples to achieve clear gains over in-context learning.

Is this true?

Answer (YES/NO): NO